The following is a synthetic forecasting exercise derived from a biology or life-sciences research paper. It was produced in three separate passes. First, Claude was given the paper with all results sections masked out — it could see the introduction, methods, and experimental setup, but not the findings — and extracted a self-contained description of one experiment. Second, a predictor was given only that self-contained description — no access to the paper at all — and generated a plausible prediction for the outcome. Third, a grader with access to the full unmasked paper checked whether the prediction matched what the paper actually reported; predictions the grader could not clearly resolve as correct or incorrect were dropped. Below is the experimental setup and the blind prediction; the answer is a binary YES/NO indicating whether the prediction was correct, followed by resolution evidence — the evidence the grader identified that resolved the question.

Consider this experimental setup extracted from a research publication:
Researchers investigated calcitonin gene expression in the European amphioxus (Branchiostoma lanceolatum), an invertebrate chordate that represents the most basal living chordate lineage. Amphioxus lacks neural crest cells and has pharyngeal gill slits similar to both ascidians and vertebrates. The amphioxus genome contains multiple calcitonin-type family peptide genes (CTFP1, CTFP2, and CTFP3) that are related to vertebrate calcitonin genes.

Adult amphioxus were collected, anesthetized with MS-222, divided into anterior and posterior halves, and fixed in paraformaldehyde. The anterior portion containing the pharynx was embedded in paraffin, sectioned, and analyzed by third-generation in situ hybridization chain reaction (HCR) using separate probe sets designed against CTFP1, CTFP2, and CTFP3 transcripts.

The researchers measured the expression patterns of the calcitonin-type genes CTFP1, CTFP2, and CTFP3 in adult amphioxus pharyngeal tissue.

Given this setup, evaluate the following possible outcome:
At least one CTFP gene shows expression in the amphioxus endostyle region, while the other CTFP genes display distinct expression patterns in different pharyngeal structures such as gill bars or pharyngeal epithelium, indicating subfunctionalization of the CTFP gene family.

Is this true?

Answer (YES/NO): NO